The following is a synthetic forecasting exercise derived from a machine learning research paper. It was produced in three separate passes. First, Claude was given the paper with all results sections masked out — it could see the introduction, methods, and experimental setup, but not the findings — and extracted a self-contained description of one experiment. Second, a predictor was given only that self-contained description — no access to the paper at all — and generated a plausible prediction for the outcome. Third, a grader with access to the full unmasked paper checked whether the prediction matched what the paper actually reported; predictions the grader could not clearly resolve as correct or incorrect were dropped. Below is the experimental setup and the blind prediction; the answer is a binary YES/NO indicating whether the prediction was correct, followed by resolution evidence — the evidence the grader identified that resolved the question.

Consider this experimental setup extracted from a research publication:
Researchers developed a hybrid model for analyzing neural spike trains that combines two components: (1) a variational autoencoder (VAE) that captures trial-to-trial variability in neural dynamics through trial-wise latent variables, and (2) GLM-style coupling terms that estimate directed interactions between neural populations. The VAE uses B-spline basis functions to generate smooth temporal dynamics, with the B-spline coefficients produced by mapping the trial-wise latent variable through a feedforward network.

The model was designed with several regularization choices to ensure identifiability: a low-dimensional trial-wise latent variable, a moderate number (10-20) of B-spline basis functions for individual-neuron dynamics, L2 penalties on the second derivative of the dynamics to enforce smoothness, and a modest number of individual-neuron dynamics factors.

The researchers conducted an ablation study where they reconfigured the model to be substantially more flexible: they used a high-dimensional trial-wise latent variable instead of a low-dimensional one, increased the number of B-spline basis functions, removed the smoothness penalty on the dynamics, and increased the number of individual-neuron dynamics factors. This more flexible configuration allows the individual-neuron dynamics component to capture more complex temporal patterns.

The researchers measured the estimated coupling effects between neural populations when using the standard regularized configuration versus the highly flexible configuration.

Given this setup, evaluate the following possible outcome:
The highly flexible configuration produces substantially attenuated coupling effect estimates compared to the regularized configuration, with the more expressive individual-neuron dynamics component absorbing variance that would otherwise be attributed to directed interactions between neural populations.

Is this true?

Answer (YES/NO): YES